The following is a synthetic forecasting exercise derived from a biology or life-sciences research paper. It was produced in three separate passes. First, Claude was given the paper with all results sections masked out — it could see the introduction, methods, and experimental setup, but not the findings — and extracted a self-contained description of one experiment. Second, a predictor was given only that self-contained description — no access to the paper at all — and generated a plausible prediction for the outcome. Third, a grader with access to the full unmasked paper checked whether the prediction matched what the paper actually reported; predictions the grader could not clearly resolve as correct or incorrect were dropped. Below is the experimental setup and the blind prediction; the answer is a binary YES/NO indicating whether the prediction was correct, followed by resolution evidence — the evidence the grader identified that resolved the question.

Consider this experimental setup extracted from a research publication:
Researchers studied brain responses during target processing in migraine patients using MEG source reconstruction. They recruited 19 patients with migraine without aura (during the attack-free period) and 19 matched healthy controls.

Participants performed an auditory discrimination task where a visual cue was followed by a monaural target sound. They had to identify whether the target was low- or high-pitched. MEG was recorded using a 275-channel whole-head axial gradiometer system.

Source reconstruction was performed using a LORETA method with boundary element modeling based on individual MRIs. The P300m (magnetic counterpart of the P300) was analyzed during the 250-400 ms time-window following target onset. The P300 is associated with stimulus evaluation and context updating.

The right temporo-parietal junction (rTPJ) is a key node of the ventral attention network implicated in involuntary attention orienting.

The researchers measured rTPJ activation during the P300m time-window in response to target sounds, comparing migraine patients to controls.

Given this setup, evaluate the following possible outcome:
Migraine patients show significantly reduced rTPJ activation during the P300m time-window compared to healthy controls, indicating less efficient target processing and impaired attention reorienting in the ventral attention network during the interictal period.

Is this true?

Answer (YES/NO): NO